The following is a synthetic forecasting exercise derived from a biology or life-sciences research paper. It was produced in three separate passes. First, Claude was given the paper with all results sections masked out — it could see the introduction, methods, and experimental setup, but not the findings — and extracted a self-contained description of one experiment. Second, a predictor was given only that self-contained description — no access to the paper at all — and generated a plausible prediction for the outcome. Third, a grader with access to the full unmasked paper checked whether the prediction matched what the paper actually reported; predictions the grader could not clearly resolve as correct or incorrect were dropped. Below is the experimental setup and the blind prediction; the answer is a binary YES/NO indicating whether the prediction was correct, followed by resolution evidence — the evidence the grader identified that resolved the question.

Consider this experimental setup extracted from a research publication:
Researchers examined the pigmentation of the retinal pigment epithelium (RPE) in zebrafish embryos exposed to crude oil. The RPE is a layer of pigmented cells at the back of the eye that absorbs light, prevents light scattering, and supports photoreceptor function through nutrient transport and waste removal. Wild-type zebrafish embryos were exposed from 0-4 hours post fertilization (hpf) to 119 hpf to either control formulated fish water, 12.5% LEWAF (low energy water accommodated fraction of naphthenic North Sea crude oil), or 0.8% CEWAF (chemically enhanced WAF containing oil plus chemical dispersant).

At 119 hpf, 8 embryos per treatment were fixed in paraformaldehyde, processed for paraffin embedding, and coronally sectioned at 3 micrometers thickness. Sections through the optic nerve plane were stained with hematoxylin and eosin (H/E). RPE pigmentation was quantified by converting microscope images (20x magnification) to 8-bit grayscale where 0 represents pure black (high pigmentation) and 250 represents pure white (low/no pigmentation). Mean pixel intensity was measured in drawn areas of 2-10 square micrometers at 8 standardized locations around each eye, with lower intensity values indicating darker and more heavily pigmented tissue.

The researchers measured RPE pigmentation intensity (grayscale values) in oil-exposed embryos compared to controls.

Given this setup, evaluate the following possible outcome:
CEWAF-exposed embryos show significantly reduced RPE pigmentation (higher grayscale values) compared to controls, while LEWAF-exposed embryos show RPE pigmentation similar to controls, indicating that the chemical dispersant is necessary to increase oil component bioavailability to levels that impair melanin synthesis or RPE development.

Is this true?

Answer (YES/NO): NO